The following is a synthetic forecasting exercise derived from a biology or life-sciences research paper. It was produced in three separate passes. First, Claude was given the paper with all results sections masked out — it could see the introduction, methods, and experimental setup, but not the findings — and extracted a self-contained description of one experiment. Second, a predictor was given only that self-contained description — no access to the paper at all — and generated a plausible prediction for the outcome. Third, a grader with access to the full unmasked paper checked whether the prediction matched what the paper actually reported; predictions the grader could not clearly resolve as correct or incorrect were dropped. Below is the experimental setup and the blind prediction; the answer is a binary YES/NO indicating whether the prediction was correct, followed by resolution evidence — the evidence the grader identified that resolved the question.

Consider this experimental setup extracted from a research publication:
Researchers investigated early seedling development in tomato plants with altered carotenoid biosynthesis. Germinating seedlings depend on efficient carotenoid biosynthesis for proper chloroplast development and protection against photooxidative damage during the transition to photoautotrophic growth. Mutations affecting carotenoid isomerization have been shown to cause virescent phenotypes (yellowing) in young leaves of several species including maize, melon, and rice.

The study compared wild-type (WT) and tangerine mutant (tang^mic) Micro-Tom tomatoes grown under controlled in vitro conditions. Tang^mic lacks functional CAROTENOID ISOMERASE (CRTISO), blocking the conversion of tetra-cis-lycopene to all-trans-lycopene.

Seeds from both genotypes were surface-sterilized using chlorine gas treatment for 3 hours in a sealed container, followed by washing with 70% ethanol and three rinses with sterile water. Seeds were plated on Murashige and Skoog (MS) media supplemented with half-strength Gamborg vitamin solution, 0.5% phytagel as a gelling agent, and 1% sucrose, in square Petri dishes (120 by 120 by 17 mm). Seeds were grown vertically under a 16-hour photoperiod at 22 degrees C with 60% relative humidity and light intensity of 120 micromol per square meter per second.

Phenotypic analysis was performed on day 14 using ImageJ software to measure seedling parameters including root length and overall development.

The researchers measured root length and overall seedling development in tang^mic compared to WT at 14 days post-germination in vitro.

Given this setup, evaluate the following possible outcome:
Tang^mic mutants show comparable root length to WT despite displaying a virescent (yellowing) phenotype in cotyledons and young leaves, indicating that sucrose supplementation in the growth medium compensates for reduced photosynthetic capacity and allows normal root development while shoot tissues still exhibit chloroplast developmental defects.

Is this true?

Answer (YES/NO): NO